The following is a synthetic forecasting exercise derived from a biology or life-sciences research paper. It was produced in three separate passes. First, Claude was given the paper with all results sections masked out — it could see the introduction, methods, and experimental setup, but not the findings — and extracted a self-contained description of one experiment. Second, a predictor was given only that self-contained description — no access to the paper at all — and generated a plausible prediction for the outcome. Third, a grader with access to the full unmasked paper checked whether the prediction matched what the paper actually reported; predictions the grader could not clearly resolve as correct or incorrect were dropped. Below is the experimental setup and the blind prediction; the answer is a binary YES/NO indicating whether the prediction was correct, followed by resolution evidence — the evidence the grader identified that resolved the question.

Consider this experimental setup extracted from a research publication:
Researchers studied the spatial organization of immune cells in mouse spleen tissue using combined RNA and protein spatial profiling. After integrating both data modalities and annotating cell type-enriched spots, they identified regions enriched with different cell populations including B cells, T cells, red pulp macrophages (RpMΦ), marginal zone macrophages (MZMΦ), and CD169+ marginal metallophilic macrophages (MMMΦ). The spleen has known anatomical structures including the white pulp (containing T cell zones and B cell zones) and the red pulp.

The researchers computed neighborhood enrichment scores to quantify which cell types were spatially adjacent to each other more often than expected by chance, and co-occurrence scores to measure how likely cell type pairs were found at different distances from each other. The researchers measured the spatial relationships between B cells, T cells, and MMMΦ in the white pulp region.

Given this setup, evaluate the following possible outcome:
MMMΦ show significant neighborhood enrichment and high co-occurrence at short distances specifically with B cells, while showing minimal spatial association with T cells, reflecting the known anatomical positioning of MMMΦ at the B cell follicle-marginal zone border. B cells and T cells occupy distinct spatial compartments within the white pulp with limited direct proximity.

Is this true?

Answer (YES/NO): NO